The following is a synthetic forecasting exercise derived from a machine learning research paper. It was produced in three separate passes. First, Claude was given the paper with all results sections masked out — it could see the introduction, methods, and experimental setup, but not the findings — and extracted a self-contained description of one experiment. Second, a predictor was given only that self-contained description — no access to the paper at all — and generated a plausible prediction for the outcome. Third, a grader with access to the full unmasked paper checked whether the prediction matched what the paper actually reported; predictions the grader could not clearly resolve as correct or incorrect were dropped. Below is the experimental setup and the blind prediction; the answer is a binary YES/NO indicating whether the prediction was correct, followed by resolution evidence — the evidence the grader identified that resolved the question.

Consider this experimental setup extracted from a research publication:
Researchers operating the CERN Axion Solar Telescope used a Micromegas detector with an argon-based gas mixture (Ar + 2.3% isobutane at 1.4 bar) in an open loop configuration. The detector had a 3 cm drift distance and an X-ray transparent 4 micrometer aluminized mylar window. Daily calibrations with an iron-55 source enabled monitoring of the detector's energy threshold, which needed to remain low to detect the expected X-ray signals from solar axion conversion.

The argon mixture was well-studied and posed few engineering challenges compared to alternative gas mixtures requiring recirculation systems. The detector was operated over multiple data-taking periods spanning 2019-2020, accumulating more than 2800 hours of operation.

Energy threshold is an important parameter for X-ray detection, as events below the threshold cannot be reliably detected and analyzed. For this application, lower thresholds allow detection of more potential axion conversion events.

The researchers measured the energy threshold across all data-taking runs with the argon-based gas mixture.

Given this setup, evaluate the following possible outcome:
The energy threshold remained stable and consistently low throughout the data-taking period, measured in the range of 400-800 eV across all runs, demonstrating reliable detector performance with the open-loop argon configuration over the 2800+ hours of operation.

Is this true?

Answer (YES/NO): NO